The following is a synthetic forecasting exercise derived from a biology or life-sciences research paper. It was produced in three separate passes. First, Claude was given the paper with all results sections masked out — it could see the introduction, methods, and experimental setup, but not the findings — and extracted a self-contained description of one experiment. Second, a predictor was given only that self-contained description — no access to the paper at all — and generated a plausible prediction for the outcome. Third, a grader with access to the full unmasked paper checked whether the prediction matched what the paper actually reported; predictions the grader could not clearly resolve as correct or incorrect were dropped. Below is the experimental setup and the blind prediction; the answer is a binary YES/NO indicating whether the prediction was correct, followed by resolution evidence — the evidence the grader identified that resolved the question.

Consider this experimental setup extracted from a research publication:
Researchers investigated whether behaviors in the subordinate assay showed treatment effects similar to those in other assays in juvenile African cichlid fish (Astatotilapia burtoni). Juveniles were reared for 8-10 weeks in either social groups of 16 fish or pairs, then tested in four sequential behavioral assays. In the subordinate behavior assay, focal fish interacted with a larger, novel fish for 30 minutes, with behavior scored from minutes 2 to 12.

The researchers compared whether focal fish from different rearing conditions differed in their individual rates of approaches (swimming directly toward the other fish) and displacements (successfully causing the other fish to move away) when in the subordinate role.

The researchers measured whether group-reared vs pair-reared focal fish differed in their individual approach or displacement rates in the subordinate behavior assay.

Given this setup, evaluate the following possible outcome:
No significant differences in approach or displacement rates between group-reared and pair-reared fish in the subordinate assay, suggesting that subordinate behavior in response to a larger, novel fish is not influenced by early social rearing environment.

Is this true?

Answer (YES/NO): YES